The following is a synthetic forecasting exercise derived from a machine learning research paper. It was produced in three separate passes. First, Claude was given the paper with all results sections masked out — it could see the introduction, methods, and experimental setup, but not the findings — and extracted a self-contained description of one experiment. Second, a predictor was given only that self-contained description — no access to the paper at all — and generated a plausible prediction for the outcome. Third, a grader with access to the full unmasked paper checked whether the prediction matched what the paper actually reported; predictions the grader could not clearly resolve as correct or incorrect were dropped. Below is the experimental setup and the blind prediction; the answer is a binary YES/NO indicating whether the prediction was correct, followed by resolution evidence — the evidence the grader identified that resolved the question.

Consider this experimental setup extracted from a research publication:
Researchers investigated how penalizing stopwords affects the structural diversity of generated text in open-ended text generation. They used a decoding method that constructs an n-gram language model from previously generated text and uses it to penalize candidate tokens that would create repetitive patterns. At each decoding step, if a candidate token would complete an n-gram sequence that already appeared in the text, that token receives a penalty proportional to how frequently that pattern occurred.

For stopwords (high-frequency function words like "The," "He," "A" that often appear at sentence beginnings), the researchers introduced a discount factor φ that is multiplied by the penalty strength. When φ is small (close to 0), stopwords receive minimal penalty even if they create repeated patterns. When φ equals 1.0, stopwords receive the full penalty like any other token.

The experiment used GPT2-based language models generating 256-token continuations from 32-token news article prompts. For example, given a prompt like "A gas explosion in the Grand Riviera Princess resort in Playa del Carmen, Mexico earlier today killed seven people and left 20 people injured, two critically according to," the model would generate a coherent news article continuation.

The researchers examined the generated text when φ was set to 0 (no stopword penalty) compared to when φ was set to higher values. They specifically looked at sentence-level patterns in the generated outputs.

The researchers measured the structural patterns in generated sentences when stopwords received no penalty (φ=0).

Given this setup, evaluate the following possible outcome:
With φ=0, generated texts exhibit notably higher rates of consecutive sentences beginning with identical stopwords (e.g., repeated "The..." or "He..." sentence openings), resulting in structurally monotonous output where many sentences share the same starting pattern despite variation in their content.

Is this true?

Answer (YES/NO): YES